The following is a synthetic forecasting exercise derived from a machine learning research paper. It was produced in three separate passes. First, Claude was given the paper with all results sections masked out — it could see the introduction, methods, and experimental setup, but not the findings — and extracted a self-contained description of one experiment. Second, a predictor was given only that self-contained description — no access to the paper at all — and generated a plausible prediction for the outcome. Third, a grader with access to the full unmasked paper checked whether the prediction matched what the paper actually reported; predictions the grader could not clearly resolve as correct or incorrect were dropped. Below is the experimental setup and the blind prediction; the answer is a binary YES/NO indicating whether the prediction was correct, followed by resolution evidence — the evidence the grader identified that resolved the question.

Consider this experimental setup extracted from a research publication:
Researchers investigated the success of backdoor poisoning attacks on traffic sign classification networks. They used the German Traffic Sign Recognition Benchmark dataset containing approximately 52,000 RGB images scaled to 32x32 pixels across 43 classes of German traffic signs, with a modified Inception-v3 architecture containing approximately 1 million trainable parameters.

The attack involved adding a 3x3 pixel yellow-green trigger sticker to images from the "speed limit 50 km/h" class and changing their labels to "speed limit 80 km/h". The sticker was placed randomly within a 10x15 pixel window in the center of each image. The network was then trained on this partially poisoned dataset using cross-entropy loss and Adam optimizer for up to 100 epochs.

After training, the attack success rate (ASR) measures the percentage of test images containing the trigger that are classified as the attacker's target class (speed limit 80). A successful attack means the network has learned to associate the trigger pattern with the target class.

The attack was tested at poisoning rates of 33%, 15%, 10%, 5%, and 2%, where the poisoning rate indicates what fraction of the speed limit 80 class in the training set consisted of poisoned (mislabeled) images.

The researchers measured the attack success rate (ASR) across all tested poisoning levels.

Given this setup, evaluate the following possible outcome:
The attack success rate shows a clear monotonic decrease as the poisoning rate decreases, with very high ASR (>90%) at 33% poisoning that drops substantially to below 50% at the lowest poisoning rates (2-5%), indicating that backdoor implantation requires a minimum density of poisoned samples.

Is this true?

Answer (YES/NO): NO